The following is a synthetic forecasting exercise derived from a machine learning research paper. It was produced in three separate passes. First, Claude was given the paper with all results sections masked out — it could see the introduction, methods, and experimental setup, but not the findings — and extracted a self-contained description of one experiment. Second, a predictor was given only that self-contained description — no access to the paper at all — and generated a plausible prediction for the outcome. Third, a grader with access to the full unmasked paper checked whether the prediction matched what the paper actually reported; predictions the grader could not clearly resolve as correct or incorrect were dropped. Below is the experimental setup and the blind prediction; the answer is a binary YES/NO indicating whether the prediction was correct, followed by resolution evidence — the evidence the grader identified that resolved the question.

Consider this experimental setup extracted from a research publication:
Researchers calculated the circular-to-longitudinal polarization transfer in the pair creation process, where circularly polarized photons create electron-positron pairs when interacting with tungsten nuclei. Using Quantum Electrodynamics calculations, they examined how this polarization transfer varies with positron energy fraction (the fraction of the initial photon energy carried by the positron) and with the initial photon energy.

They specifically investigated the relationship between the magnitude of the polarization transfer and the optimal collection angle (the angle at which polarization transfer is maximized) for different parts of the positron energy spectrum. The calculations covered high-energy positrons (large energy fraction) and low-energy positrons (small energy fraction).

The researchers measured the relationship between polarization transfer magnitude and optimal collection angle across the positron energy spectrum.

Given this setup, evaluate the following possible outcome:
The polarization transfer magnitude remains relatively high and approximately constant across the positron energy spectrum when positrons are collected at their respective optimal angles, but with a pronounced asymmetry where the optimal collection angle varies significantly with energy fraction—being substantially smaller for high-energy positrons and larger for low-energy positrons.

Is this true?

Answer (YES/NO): NO